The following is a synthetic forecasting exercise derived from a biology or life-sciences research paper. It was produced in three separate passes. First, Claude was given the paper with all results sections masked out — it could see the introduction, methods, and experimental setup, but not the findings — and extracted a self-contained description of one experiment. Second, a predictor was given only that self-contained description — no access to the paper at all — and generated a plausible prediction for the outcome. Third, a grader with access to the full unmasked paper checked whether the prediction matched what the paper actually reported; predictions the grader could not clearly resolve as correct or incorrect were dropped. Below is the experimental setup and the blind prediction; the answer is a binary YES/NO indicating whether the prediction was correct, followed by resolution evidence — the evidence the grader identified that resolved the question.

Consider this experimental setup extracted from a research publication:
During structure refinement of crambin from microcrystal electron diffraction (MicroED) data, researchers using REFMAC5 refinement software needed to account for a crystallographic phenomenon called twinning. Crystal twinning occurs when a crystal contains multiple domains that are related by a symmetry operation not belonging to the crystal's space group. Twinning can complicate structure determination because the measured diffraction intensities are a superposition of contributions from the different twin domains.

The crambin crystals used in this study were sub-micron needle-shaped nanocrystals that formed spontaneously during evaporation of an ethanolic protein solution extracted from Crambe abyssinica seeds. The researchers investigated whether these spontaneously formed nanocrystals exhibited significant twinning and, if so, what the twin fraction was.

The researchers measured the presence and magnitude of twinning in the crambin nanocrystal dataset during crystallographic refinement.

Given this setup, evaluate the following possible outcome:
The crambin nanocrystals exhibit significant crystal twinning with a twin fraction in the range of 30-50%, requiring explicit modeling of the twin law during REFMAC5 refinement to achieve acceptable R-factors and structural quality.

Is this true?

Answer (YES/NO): NO